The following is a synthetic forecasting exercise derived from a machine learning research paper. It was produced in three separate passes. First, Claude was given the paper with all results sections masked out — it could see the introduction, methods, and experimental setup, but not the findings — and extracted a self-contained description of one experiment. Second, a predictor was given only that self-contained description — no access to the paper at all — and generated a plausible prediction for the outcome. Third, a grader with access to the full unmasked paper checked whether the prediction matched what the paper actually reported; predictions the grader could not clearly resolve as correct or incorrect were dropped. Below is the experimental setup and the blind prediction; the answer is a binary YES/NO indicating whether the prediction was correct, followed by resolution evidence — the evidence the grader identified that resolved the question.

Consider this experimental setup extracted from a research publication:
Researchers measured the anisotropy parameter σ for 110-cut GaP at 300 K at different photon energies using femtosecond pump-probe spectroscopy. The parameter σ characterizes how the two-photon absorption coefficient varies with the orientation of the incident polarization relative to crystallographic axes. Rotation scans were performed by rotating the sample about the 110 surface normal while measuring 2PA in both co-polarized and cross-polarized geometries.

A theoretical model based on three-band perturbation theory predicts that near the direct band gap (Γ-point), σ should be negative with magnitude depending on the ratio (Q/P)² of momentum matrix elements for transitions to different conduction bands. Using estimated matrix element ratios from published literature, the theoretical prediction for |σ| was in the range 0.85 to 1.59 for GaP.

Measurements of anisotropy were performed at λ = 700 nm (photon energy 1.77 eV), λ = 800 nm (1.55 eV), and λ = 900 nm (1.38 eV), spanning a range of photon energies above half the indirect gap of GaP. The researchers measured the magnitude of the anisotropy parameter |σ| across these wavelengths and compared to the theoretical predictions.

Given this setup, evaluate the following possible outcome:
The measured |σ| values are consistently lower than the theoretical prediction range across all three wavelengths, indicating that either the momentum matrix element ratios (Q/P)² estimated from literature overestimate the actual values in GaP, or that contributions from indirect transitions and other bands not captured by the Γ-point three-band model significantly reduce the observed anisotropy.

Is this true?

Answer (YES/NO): NO